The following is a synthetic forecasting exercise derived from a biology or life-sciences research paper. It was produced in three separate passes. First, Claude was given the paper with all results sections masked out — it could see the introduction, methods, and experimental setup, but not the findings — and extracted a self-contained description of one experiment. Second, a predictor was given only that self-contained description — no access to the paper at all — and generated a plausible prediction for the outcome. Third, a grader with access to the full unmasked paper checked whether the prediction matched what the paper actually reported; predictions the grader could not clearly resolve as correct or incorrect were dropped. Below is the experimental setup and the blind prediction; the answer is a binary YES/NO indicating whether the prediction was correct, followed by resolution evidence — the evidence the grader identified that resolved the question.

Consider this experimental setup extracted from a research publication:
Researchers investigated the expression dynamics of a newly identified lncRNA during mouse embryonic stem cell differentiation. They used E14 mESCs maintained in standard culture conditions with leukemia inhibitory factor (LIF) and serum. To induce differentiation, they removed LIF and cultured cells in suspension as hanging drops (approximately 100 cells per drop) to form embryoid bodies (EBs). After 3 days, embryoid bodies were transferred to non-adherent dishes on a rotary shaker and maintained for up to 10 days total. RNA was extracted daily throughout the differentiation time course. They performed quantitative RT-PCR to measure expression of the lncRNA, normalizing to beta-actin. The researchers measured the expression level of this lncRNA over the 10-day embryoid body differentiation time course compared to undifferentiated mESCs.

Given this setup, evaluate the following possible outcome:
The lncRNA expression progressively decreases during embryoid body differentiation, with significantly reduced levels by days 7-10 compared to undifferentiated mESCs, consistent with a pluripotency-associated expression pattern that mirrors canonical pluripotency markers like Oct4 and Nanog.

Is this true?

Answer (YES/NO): NO